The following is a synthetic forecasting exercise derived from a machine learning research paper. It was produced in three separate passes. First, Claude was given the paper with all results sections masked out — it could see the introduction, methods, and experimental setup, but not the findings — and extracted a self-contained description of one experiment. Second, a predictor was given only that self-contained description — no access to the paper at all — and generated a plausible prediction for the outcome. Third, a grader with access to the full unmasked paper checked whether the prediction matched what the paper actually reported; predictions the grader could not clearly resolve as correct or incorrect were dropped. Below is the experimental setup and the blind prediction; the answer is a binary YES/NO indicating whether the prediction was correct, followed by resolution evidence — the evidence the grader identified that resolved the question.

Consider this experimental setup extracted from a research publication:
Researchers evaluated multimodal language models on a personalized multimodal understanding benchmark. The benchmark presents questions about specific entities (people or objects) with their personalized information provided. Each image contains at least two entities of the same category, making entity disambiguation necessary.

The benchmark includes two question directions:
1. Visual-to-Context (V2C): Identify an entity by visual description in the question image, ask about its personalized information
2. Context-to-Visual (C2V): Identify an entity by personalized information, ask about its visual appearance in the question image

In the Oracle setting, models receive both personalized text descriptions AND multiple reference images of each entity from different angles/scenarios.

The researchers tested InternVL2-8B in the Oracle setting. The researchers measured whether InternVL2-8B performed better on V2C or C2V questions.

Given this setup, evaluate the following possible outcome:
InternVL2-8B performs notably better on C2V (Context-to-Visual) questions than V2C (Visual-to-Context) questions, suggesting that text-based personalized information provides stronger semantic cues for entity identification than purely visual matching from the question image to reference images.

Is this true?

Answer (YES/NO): YES